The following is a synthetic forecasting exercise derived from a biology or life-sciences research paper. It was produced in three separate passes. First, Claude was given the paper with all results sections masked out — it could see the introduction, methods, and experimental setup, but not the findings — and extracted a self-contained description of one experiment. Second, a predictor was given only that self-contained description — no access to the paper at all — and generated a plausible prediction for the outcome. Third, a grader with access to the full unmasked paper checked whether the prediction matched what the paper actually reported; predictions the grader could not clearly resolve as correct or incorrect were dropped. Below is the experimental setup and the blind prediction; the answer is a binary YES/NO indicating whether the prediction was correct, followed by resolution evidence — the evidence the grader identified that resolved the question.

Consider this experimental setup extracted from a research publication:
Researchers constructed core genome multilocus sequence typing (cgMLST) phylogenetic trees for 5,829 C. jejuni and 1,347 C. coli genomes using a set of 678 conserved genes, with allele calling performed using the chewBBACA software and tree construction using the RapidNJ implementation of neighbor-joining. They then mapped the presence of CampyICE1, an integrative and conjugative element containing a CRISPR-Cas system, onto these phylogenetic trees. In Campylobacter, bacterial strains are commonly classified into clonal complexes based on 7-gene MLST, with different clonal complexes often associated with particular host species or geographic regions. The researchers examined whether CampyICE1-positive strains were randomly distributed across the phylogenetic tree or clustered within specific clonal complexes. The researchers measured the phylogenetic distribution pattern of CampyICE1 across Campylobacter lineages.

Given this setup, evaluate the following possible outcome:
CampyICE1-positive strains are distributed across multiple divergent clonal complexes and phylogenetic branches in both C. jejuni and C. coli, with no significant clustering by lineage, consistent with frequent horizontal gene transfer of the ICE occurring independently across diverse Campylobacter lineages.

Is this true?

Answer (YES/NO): YES